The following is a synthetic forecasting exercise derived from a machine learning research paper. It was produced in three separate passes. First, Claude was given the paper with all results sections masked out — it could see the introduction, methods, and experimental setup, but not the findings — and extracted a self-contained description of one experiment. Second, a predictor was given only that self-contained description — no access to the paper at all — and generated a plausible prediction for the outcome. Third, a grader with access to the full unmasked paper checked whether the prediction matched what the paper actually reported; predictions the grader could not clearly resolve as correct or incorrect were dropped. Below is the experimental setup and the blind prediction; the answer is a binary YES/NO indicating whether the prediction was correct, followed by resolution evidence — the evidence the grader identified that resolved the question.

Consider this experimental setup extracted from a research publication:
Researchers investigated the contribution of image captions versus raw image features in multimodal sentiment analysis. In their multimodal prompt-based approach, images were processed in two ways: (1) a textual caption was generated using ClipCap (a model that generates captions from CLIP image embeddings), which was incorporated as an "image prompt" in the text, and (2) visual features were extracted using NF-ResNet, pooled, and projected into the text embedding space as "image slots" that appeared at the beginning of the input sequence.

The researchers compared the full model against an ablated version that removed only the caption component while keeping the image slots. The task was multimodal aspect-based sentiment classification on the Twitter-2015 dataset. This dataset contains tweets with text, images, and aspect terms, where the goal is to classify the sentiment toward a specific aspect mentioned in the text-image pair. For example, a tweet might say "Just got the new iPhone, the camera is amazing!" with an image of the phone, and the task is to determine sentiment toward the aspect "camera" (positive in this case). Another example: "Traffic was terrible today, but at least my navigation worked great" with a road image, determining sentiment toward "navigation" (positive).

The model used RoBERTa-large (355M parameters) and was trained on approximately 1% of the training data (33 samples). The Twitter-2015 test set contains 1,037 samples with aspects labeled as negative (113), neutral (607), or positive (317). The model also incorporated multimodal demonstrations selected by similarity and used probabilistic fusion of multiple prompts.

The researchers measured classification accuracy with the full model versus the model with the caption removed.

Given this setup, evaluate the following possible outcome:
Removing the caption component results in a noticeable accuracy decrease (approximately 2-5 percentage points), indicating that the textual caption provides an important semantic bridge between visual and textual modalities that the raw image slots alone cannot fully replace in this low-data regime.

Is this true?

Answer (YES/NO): NO